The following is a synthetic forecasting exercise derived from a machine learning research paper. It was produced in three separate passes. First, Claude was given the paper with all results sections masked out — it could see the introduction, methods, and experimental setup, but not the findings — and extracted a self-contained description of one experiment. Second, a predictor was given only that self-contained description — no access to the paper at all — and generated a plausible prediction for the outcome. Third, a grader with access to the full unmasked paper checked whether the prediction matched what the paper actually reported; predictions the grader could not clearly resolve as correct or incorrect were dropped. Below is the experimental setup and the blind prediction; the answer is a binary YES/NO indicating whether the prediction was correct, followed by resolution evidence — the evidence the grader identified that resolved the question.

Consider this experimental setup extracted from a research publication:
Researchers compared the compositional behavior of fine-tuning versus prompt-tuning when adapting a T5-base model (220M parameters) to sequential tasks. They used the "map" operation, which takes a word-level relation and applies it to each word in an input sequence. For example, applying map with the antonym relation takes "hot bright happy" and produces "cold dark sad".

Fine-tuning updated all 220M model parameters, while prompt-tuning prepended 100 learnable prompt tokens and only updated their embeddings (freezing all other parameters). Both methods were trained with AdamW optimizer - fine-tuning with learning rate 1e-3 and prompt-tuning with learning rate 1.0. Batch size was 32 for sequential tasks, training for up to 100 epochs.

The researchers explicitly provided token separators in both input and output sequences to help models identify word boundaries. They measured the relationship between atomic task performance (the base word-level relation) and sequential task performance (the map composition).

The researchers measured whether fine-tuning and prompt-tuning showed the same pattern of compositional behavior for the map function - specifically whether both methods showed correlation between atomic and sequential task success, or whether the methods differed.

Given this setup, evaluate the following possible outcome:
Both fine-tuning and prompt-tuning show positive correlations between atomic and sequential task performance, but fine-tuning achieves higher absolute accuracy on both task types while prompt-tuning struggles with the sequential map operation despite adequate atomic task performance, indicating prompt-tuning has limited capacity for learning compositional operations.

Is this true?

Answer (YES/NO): NO